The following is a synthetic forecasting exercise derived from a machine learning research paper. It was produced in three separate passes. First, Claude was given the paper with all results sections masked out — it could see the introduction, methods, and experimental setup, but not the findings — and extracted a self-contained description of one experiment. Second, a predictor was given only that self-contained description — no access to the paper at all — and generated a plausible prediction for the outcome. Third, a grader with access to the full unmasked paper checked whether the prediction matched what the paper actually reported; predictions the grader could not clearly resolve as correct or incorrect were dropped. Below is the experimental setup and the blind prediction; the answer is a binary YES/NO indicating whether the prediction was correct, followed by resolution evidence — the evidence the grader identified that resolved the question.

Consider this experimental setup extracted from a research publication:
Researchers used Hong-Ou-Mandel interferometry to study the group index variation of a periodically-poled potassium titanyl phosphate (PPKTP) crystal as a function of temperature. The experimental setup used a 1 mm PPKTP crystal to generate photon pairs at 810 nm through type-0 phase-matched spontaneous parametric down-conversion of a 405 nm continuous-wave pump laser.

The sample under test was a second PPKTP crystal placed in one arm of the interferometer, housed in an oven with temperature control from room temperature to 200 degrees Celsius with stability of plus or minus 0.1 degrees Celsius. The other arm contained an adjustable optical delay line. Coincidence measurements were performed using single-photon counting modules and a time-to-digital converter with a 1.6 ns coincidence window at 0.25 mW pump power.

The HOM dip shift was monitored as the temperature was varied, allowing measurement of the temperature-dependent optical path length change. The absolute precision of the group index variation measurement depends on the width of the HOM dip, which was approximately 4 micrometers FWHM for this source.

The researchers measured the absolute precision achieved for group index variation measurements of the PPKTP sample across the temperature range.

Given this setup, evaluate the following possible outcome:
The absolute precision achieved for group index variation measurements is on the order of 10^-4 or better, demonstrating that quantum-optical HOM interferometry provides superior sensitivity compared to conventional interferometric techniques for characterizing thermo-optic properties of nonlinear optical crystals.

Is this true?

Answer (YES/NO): YES